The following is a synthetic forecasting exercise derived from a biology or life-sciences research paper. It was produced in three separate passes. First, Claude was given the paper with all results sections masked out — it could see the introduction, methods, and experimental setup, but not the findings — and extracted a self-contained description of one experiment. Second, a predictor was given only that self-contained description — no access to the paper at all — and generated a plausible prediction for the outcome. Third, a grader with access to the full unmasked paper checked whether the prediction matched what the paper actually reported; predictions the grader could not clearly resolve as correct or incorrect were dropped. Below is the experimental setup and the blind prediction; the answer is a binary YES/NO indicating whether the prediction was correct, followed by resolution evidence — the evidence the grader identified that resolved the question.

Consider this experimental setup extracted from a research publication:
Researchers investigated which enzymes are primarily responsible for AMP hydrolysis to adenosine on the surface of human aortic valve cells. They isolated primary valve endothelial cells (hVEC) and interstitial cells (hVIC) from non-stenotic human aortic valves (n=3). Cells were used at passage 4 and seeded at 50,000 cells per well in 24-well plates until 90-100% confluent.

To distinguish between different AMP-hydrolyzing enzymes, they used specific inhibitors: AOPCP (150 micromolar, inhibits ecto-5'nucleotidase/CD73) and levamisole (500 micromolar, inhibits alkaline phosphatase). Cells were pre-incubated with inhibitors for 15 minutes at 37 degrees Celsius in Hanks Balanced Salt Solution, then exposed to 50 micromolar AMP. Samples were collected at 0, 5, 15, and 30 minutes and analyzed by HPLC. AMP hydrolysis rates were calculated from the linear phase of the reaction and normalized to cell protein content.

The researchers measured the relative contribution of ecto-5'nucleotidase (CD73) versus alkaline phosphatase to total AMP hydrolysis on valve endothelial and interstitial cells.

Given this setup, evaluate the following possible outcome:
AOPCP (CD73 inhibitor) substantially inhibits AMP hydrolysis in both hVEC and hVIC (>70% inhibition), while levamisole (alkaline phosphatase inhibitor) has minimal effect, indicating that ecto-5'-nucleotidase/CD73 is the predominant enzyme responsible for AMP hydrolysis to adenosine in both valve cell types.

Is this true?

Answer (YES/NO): YES